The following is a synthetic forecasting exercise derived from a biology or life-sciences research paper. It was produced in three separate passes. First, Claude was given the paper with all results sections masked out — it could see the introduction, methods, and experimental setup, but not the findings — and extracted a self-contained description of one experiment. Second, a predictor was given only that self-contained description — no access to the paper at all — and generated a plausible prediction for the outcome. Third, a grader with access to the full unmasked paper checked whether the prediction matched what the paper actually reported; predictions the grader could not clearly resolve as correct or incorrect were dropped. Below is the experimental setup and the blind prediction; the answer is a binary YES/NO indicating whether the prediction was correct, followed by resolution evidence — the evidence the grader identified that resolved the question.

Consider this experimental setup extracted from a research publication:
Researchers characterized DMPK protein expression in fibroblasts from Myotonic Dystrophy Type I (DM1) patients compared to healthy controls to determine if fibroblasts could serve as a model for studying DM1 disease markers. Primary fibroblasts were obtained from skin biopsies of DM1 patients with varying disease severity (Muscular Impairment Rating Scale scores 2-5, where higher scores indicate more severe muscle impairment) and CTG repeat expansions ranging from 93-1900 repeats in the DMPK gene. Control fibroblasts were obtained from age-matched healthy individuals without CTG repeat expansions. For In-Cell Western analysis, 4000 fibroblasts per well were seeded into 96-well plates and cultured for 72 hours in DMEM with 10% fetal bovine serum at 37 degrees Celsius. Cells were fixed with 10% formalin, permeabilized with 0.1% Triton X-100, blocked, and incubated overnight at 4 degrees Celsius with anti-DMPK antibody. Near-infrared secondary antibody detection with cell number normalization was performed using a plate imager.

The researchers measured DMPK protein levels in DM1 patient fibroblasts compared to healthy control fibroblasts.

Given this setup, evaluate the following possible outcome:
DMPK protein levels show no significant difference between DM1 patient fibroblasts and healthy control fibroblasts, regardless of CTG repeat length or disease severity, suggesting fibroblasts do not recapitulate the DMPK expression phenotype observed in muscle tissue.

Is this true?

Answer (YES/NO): YES